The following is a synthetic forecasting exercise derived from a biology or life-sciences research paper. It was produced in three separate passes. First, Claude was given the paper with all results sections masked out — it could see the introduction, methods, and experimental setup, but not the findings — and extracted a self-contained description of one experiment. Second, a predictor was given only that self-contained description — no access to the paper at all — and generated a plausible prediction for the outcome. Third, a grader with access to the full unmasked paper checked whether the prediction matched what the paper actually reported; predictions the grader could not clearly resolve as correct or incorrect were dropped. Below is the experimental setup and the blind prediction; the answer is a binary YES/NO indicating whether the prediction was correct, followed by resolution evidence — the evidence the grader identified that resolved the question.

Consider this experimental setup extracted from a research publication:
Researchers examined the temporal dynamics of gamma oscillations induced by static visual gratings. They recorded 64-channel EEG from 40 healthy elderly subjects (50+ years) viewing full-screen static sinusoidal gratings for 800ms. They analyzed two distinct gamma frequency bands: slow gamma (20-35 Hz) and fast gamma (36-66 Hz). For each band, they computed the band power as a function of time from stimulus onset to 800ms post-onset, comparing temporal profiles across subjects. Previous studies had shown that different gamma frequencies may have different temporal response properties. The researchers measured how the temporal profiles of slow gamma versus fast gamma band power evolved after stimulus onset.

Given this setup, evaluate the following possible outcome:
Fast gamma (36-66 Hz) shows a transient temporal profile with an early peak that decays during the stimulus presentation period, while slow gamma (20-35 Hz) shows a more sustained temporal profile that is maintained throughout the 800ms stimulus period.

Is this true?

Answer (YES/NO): NO